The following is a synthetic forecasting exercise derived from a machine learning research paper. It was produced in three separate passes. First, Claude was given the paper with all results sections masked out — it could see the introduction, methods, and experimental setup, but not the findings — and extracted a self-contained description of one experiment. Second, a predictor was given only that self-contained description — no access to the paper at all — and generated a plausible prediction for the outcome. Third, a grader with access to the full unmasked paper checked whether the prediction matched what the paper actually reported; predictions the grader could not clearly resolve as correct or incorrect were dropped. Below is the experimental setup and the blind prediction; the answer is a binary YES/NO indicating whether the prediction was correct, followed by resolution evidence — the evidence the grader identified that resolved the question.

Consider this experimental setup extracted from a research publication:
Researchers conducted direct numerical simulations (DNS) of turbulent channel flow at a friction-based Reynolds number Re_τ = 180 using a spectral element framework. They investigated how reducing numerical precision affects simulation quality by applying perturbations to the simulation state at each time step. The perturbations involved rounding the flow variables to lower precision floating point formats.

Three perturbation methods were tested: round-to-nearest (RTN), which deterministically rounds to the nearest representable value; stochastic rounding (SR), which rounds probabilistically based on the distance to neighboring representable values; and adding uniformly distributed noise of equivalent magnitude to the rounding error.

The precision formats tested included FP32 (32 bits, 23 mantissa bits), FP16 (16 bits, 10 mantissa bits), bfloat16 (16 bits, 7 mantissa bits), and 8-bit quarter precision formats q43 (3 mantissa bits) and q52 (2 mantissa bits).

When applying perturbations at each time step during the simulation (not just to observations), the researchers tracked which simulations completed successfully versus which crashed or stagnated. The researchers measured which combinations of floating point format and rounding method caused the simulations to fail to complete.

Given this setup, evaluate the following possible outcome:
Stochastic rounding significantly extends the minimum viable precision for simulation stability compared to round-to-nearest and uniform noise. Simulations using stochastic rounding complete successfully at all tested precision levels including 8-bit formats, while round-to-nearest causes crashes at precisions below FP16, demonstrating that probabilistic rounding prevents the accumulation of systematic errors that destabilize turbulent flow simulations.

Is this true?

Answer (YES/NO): NO